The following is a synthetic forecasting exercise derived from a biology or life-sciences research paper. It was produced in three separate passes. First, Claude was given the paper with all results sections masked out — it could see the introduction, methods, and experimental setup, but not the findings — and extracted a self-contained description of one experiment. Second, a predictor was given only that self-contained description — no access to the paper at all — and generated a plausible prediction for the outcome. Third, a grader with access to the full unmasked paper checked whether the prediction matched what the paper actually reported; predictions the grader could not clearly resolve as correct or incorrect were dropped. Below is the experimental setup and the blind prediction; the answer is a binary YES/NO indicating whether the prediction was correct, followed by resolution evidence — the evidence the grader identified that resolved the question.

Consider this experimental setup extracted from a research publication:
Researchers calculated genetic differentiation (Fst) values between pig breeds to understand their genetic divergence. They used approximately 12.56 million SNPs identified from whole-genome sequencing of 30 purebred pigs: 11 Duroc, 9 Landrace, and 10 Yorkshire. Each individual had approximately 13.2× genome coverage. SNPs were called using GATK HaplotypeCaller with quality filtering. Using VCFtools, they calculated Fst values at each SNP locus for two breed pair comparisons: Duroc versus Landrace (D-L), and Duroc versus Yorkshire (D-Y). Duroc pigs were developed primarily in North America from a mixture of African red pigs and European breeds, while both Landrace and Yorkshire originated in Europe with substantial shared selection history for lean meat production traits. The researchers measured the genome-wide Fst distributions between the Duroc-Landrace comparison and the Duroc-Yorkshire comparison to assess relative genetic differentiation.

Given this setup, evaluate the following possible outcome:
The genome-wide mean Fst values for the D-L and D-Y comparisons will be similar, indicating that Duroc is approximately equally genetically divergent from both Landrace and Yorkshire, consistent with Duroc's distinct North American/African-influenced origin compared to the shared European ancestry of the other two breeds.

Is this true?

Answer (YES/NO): YES